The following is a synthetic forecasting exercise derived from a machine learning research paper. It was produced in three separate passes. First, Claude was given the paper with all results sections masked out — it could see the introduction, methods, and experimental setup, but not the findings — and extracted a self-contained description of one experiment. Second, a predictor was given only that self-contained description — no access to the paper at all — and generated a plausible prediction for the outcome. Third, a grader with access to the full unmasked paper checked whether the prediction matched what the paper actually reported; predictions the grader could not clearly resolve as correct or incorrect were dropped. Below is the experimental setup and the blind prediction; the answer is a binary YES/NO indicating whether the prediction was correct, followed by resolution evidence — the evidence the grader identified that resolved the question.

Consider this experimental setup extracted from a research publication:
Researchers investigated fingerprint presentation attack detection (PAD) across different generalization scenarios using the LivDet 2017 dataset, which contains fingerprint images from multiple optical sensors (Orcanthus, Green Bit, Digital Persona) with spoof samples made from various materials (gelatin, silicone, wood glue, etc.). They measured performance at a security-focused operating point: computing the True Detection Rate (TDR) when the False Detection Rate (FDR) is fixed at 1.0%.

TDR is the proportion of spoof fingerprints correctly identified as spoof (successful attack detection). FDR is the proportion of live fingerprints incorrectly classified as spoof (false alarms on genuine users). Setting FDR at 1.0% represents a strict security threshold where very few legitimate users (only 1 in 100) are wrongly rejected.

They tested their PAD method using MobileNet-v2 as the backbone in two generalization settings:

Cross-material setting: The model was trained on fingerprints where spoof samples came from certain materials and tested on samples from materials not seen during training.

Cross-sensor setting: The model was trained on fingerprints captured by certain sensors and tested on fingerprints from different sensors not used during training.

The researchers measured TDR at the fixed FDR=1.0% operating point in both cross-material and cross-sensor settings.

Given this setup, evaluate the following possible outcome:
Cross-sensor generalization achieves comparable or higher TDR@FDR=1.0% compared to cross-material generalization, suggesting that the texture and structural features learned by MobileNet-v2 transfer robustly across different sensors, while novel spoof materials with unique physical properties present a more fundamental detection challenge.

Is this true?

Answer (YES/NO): NO